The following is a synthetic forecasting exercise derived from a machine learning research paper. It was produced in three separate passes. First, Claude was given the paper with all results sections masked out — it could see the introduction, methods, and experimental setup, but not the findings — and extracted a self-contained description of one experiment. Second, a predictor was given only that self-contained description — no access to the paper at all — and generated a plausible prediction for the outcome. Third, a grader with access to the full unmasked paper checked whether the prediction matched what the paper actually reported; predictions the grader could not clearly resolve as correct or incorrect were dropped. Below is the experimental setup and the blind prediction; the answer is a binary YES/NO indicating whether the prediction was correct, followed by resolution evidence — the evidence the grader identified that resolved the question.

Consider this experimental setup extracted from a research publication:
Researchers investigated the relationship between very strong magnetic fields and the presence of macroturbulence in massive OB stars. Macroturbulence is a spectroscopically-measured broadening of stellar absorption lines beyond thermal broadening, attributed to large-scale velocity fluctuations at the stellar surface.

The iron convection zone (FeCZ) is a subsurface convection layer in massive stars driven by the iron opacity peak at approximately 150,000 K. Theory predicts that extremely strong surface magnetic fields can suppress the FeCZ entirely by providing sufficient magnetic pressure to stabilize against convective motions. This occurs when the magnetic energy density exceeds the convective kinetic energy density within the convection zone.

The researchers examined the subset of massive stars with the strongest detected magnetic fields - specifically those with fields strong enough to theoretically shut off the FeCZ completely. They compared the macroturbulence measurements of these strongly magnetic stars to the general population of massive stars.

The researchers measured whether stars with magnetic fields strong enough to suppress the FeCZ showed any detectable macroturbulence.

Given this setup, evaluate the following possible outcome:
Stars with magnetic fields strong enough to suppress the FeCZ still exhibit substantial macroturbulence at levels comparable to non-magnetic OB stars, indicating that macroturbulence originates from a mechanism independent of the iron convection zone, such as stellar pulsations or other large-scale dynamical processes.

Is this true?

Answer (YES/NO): NO